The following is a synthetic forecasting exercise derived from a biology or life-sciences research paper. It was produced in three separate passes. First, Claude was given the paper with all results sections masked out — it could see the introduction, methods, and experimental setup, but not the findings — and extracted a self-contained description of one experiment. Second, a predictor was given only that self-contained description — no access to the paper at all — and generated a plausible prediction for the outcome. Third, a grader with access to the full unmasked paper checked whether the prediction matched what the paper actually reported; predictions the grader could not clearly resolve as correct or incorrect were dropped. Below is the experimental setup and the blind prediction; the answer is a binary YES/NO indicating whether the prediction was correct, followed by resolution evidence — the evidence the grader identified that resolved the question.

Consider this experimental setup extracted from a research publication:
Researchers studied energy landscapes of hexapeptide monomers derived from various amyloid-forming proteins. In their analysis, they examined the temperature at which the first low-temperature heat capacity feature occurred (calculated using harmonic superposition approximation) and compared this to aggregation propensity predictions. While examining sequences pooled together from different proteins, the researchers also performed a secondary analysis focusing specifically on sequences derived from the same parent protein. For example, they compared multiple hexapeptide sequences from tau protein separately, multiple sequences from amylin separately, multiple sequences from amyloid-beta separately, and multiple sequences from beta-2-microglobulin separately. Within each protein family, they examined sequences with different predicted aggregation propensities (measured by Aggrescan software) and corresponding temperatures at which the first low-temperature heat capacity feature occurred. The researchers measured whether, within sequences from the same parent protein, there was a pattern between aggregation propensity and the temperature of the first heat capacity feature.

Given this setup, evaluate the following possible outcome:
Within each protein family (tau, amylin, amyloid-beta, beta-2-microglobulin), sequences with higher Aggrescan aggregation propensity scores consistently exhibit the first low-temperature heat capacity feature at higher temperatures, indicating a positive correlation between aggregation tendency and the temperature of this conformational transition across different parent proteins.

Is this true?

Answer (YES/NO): NO